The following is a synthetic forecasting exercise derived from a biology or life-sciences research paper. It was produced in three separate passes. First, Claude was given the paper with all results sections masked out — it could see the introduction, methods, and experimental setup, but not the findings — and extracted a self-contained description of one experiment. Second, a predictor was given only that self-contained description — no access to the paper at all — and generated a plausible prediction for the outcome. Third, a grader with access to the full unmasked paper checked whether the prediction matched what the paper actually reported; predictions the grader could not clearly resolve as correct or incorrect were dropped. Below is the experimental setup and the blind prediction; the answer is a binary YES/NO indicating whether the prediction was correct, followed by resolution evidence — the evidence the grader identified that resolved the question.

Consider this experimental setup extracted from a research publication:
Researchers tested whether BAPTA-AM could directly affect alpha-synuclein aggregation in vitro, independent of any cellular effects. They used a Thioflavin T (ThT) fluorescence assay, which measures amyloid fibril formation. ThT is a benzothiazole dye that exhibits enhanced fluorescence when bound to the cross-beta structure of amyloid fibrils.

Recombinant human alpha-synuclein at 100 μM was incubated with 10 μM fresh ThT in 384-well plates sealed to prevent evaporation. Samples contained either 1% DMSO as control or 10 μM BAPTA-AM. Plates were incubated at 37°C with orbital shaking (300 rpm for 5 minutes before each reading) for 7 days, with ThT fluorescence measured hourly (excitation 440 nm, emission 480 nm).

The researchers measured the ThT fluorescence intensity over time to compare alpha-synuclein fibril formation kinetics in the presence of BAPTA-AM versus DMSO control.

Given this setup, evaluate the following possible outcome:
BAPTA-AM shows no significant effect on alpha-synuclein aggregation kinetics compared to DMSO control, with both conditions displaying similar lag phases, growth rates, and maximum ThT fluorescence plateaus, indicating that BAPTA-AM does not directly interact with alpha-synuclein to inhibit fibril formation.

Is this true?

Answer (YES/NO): YES